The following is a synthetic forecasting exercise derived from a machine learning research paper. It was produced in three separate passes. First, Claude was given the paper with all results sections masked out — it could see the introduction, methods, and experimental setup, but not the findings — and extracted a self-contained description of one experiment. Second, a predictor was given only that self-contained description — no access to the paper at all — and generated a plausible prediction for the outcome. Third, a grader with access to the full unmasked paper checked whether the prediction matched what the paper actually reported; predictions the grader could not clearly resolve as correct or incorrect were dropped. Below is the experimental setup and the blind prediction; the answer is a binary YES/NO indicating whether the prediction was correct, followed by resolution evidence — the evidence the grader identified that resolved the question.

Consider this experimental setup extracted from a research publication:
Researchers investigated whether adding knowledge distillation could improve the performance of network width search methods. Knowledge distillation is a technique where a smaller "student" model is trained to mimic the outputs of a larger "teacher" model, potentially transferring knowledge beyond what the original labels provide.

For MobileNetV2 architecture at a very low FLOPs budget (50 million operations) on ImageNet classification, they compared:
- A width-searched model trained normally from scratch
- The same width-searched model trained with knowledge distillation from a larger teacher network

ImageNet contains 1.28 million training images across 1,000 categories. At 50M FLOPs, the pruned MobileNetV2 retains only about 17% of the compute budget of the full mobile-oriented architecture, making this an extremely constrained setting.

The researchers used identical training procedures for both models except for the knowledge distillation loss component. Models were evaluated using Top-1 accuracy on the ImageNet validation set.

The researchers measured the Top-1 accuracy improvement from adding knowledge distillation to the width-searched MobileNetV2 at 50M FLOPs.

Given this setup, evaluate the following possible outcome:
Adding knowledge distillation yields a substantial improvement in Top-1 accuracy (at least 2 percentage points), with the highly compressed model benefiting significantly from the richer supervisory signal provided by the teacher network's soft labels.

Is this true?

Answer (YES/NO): NO